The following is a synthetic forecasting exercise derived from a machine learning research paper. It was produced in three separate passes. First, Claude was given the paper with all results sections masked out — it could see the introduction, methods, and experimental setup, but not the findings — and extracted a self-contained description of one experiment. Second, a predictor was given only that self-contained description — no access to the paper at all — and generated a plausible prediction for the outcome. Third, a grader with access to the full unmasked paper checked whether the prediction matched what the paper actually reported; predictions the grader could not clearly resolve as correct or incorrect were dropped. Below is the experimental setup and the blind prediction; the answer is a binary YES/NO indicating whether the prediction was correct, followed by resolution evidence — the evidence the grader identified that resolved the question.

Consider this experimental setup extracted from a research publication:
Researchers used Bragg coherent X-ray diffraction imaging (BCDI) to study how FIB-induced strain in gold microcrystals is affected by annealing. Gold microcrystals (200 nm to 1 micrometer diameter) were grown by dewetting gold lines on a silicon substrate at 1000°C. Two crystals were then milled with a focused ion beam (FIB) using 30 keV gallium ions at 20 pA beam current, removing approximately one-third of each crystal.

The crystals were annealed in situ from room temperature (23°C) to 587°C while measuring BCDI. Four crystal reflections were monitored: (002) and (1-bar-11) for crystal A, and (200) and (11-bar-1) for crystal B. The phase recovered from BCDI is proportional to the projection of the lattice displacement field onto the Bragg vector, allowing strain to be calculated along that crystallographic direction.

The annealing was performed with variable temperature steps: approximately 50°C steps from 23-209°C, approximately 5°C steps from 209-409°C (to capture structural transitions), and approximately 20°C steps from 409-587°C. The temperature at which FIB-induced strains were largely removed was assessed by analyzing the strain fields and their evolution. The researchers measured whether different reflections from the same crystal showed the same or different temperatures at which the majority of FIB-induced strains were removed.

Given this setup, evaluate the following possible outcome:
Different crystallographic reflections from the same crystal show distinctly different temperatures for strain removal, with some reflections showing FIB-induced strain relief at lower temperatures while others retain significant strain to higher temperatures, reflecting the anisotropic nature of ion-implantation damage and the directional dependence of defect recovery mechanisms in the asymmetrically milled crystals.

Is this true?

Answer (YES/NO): YES